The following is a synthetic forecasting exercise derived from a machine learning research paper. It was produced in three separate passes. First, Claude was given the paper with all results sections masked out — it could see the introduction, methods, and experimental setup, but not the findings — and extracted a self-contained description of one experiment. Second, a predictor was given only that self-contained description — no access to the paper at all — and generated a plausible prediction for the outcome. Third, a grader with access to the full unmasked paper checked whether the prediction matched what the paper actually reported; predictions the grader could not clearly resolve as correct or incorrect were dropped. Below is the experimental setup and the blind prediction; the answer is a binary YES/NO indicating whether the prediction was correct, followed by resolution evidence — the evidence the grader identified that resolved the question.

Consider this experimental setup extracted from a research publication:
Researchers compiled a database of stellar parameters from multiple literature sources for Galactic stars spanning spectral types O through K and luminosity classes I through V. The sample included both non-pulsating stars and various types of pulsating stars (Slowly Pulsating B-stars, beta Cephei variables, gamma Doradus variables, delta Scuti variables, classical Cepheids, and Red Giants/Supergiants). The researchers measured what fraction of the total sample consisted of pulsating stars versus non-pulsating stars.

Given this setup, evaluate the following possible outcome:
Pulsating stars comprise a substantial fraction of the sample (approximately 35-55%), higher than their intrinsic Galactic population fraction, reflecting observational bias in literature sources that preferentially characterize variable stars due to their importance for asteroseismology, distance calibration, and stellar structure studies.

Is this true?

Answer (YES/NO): NO